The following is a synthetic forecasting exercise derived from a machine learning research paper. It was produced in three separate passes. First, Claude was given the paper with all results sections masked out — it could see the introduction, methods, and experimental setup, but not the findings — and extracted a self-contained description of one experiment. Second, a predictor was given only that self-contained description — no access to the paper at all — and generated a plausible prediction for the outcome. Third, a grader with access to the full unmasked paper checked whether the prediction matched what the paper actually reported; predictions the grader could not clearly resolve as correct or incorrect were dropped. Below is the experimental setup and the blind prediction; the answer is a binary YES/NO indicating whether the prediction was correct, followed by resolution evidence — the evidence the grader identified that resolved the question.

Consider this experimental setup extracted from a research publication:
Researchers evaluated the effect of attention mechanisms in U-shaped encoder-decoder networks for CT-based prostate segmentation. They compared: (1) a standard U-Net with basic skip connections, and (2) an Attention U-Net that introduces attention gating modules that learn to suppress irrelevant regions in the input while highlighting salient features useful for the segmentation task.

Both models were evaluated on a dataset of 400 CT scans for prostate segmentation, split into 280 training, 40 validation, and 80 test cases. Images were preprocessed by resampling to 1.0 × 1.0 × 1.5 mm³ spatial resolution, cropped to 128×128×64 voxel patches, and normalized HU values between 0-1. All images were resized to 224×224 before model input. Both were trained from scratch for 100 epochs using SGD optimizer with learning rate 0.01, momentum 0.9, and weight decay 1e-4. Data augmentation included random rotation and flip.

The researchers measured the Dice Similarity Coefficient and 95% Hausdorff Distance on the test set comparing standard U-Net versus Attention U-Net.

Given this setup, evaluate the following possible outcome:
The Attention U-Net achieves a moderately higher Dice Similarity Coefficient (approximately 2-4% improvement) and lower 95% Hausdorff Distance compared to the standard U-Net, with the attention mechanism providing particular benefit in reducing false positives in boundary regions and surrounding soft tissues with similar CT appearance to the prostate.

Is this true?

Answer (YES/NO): NO